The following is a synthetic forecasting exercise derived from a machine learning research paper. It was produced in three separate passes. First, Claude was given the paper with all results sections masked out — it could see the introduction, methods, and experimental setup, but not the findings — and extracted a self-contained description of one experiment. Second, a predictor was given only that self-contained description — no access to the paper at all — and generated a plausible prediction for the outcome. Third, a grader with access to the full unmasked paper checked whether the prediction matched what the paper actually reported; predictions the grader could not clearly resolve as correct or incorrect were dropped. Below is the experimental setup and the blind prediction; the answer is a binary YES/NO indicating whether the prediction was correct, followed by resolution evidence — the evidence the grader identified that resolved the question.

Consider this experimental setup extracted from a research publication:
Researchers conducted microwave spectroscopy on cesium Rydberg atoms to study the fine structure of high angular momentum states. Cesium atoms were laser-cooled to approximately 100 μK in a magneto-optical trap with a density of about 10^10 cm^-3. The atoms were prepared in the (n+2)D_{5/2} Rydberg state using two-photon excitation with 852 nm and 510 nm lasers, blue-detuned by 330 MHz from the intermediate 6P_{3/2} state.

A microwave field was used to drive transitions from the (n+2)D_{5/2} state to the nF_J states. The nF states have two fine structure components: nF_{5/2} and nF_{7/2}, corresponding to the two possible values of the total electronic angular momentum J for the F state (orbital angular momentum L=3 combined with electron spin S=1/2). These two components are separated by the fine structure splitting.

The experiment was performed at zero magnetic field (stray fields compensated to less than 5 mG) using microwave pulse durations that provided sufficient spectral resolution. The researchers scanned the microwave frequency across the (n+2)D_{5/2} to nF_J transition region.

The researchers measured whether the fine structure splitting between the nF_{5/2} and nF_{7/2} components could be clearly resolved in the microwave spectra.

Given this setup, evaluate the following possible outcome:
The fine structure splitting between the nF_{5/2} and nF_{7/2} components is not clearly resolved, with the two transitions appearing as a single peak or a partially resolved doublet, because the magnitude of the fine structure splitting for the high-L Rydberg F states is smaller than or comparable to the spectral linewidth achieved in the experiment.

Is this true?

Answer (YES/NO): NO